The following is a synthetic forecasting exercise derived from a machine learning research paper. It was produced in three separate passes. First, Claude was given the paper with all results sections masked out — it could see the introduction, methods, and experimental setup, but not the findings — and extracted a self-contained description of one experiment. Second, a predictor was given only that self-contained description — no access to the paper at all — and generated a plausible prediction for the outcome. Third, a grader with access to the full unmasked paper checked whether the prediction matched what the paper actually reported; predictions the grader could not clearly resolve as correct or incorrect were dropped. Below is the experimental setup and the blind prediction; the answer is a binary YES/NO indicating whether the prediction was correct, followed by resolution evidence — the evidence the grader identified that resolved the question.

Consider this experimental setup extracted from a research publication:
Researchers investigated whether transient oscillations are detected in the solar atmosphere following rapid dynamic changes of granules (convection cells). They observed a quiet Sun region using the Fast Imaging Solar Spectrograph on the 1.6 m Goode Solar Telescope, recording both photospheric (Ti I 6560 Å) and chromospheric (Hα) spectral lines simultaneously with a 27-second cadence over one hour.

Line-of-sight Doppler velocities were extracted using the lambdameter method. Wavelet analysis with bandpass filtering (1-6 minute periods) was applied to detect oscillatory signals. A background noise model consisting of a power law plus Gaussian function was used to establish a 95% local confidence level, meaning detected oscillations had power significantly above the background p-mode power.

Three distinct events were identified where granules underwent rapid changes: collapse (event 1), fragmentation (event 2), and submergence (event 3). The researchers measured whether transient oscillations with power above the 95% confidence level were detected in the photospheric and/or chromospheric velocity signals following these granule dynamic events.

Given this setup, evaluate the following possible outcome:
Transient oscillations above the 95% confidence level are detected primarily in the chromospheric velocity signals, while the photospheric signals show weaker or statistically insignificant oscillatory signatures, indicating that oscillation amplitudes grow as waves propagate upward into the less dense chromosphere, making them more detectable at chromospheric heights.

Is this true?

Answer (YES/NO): NO